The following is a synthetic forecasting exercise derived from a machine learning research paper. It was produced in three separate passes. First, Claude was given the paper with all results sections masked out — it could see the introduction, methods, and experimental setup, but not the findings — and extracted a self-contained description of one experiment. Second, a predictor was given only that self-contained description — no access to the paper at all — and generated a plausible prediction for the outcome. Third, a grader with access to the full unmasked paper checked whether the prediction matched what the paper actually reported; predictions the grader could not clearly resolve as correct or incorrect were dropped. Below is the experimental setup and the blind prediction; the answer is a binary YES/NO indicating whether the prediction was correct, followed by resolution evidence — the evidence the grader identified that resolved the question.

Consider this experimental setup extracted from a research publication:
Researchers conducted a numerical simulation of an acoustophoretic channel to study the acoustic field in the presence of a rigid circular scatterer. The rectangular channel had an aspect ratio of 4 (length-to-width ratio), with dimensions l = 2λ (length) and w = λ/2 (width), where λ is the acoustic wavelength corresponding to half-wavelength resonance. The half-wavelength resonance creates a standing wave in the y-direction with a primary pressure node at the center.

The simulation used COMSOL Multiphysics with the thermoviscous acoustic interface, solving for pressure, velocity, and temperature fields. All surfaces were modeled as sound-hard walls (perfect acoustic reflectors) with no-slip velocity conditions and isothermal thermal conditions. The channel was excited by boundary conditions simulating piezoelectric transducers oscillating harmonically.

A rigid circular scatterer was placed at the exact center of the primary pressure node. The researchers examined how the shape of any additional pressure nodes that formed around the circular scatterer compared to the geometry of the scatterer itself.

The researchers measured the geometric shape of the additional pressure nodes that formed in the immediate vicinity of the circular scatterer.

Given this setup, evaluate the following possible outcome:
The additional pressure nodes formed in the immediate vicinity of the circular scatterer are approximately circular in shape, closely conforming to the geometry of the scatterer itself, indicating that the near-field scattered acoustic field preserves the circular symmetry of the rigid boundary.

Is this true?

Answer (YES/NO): NO